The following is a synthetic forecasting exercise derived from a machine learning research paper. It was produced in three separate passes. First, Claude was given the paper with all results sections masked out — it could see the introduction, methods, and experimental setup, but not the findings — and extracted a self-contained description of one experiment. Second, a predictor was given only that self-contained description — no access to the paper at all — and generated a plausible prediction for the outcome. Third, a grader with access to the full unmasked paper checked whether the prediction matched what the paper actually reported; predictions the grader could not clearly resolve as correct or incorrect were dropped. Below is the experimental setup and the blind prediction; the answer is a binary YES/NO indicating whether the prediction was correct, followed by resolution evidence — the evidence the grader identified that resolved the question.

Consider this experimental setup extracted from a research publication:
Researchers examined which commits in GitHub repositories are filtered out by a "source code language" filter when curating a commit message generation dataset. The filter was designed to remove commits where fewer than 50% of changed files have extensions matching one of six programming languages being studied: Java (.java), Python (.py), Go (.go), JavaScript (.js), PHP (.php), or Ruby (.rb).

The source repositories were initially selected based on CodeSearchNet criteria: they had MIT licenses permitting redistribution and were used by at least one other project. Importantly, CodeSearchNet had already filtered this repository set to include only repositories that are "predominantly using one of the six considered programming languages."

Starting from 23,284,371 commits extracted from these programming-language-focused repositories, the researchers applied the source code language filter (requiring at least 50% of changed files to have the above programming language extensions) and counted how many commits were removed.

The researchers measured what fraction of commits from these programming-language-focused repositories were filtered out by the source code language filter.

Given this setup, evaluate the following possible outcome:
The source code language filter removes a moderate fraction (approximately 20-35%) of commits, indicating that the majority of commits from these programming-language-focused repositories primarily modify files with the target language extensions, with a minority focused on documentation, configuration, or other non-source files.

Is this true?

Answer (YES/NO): NO